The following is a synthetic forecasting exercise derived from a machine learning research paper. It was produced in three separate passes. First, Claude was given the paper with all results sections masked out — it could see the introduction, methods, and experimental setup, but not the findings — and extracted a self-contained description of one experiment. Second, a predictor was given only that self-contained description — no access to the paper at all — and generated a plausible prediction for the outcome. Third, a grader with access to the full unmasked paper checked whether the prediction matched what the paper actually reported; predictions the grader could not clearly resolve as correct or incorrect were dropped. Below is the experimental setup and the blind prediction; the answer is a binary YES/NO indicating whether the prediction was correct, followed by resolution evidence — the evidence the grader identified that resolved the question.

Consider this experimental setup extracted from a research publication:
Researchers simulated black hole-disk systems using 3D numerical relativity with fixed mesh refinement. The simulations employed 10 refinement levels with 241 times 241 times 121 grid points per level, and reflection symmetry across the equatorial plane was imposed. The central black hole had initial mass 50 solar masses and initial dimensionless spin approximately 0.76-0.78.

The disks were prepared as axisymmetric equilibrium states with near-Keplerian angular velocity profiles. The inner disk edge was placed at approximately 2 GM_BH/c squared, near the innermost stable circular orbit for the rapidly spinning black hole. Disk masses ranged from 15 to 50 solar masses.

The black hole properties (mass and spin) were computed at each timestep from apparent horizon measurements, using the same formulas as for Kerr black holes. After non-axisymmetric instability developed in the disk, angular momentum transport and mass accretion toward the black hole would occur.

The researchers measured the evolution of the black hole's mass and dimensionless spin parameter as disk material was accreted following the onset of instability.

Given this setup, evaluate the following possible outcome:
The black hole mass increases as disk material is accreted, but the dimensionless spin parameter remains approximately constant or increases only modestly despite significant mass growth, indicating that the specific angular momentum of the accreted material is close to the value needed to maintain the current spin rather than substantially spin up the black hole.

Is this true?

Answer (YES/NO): NO